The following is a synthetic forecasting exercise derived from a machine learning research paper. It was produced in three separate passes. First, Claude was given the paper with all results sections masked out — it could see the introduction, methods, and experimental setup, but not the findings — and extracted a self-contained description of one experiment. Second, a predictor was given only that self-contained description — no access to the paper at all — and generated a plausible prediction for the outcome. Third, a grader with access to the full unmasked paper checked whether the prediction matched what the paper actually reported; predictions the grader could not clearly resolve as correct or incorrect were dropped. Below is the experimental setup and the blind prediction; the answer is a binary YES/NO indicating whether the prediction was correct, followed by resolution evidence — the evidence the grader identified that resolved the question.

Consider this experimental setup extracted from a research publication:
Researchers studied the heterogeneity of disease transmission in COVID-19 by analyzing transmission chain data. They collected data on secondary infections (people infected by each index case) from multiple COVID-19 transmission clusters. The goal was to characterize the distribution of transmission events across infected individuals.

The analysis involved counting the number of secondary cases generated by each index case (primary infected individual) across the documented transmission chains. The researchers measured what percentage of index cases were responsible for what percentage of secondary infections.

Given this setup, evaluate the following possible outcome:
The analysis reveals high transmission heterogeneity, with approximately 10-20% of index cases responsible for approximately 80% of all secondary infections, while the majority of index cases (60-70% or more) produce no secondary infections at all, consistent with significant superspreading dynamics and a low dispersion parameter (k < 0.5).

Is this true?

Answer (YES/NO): NO